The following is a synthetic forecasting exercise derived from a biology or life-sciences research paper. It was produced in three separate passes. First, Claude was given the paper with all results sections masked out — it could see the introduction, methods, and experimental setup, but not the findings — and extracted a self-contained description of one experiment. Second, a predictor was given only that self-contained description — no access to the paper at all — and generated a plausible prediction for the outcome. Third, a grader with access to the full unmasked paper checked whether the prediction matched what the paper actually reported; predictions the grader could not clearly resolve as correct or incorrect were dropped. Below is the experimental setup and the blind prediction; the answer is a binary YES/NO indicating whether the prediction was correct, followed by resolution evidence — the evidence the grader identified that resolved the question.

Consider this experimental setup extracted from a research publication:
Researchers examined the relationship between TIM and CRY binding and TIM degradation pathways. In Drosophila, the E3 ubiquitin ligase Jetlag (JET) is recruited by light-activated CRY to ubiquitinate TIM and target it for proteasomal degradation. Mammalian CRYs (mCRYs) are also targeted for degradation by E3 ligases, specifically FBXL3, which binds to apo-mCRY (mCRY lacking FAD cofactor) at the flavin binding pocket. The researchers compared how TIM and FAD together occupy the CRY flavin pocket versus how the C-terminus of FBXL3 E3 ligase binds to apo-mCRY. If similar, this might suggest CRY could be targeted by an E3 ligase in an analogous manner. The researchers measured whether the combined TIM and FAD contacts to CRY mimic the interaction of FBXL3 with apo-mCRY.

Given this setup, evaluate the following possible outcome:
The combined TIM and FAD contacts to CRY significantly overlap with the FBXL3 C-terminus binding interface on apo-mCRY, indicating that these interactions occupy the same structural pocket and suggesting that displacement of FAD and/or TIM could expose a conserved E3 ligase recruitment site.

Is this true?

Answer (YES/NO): NO